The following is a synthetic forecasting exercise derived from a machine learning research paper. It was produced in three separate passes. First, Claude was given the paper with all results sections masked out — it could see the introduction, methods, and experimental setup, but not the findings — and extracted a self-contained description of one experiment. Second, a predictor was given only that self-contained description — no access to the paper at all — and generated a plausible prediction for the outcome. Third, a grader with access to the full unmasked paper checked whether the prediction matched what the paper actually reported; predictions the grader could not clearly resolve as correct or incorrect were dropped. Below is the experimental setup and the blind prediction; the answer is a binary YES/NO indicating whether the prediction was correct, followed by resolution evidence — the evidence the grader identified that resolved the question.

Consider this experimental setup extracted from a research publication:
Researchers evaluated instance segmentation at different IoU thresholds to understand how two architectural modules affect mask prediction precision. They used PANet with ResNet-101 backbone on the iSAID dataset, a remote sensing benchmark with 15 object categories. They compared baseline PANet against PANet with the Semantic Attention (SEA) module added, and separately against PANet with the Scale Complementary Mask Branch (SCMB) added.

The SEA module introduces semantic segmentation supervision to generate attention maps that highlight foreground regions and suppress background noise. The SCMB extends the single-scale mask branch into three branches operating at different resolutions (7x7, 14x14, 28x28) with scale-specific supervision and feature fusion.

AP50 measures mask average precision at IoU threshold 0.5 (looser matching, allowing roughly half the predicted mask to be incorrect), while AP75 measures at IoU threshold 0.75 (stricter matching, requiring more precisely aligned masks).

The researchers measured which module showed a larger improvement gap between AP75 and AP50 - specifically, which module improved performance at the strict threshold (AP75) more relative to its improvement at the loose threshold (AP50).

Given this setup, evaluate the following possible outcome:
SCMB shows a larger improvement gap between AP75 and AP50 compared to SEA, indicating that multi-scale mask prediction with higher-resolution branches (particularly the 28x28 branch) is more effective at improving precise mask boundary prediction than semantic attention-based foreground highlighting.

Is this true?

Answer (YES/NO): YES